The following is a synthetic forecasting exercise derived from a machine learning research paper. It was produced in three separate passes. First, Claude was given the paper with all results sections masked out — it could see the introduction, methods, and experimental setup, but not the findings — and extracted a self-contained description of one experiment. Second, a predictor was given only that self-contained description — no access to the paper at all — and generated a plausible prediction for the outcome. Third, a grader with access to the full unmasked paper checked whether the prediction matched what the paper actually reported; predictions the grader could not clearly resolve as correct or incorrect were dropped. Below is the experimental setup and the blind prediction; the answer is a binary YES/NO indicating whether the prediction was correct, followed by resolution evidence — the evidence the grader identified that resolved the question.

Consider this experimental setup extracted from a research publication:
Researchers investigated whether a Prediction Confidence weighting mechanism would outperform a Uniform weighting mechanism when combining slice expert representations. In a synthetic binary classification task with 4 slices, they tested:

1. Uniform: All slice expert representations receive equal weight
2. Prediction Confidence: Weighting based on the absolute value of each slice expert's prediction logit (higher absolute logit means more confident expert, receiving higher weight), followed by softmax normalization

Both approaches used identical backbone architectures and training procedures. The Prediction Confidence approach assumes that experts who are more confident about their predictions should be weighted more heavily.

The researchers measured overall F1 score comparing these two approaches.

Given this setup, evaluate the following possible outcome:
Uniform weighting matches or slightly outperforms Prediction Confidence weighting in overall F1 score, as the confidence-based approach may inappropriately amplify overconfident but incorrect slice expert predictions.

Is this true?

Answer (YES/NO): NO